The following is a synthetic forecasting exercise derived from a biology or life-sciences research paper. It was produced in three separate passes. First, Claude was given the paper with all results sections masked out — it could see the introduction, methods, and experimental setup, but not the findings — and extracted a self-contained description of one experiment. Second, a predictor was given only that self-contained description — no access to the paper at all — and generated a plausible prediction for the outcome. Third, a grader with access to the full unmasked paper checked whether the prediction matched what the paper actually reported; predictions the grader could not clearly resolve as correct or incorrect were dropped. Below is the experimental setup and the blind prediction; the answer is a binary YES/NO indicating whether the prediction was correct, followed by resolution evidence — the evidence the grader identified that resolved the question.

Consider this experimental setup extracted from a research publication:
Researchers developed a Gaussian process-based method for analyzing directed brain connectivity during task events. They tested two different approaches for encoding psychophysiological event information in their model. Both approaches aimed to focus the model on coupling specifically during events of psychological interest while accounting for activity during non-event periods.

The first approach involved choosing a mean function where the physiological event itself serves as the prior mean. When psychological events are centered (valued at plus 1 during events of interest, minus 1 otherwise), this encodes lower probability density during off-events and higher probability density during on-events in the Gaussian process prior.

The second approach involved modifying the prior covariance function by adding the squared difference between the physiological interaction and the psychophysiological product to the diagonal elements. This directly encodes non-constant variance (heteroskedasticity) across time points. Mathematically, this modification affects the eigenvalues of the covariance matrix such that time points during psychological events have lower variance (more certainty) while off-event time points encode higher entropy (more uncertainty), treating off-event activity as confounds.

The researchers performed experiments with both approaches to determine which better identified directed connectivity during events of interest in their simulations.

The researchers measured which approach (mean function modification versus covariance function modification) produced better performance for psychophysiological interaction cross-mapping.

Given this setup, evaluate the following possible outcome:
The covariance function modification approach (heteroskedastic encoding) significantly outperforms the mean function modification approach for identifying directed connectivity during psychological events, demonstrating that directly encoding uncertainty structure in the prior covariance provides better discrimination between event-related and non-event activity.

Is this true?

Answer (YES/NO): NO